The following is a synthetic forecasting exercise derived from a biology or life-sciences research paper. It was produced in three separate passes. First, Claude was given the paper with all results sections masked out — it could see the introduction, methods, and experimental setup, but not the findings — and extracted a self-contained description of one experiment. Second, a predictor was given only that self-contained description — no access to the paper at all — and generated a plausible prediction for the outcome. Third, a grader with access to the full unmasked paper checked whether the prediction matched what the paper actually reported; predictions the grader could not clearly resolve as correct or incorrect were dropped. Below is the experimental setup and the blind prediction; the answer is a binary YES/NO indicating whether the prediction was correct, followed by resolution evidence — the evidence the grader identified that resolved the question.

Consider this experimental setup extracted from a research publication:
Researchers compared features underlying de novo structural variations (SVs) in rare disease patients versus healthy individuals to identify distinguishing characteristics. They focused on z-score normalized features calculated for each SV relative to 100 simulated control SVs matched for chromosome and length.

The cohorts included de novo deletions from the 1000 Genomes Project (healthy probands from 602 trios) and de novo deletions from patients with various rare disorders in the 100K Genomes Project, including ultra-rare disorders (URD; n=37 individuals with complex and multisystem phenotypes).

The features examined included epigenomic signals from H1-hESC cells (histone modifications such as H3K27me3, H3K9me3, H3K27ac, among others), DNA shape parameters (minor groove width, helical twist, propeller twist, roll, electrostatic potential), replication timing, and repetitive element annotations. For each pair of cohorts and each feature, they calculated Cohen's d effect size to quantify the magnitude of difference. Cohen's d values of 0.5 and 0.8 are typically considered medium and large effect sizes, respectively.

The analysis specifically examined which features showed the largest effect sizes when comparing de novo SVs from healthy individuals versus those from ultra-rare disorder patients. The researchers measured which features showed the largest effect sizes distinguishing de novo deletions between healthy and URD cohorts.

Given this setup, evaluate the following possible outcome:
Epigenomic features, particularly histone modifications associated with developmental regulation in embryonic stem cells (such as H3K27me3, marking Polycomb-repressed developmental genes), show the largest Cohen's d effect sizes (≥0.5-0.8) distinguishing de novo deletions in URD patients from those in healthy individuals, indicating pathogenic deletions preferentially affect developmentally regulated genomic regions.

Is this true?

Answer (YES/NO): YES